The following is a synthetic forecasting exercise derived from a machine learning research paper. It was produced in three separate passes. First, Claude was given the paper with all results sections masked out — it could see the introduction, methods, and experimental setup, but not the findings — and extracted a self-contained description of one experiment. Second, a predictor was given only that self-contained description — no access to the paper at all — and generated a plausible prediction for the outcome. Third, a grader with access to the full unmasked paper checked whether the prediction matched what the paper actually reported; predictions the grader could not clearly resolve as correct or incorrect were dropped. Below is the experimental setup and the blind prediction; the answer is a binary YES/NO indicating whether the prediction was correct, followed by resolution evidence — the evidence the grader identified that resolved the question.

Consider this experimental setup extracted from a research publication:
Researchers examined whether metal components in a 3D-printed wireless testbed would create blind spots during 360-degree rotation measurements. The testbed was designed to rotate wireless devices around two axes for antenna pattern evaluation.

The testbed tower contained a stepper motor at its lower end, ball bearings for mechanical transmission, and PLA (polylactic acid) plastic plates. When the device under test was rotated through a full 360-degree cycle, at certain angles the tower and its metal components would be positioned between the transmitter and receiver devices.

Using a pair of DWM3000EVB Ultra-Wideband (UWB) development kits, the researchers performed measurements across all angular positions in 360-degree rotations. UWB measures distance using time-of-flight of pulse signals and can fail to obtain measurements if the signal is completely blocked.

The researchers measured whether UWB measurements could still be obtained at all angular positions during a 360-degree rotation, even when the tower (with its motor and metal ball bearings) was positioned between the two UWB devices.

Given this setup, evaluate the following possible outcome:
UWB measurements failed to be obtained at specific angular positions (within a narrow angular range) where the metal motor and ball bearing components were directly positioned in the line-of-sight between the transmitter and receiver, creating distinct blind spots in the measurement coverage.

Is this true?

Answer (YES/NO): NO